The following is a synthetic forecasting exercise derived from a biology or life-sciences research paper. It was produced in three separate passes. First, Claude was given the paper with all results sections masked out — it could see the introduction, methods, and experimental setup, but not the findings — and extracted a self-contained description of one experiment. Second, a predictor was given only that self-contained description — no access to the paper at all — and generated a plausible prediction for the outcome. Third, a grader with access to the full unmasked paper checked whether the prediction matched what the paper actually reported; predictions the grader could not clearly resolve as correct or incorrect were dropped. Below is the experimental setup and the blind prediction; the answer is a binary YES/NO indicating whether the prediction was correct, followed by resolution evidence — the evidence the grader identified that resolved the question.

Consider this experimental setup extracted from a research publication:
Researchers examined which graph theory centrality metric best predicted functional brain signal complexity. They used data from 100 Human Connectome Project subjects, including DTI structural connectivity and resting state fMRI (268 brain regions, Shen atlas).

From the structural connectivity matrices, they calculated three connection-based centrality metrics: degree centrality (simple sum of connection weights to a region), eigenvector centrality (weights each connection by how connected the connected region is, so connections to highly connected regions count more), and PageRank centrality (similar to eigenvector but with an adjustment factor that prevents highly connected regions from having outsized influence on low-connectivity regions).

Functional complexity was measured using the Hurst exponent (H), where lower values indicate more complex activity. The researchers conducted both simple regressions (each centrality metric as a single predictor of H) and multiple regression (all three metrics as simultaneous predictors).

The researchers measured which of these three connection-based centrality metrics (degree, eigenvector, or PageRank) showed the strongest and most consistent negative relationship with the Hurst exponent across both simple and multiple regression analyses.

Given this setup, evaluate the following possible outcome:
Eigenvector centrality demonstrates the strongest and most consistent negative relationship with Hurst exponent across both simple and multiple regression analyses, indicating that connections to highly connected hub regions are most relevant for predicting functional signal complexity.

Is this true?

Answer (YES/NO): YES